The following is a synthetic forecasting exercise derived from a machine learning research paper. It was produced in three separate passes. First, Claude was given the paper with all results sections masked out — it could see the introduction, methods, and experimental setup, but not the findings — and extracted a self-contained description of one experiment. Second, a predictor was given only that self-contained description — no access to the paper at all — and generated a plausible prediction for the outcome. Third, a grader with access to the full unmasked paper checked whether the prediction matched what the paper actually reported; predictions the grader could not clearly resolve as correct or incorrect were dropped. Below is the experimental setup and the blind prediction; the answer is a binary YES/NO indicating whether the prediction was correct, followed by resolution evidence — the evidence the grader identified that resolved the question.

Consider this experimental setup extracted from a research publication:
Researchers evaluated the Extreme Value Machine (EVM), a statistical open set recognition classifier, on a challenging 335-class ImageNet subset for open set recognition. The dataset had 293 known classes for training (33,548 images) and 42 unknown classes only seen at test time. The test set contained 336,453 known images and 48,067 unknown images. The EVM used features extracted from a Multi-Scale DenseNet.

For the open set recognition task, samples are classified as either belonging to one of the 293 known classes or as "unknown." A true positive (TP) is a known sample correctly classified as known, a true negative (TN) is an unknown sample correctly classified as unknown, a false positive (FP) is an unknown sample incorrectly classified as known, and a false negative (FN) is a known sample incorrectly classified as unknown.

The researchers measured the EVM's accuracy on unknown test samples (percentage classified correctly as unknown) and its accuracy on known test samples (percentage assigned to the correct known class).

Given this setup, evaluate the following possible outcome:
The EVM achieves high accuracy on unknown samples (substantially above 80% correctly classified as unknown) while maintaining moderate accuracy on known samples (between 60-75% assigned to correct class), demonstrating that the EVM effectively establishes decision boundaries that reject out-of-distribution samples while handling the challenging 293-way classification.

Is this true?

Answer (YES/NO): NO